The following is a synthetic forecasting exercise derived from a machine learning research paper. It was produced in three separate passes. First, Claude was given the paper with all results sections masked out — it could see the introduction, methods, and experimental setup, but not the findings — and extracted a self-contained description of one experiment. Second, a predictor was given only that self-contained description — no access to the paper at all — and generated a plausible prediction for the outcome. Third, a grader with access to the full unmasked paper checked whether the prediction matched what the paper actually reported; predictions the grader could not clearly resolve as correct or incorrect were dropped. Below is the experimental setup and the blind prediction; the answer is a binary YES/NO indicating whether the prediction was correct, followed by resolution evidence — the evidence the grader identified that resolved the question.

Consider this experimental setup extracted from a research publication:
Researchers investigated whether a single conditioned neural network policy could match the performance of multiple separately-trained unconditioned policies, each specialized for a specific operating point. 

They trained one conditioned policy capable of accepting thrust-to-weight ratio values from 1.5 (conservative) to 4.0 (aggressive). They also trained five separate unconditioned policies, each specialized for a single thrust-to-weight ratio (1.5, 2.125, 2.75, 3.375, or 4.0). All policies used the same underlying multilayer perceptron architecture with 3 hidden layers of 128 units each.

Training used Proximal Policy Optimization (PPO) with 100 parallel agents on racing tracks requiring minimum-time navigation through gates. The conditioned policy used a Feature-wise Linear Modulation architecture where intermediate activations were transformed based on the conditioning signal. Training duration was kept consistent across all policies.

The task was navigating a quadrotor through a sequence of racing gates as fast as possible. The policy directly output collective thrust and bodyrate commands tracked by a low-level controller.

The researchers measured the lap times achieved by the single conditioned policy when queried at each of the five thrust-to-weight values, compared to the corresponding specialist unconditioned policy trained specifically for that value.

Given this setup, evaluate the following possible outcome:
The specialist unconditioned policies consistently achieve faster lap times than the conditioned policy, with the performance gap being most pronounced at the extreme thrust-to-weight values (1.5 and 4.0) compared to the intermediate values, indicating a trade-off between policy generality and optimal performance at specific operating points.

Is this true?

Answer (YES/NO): NO